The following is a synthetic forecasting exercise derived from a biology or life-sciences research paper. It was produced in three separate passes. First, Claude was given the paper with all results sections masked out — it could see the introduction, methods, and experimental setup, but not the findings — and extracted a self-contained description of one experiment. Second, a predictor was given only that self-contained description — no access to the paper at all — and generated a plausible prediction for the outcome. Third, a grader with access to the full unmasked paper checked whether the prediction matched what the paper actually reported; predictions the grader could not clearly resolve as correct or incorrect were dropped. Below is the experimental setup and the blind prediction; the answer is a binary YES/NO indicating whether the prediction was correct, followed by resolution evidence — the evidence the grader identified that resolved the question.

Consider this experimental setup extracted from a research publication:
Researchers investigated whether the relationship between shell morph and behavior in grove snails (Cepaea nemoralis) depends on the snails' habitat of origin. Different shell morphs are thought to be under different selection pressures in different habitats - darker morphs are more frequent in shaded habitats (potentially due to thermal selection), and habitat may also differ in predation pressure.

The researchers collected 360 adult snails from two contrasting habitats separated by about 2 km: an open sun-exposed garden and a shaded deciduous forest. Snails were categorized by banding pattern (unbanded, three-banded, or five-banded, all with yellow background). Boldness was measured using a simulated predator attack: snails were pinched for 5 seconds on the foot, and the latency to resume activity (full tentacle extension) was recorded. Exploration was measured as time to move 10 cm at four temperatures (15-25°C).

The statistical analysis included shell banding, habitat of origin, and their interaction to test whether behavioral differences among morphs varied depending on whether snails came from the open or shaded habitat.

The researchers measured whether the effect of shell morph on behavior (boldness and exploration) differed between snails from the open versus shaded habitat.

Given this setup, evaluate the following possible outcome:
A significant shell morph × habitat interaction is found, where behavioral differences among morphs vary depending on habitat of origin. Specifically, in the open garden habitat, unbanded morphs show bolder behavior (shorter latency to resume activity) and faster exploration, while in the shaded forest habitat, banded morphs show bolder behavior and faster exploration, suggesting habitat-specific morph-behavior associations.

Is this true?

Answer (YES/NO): NO